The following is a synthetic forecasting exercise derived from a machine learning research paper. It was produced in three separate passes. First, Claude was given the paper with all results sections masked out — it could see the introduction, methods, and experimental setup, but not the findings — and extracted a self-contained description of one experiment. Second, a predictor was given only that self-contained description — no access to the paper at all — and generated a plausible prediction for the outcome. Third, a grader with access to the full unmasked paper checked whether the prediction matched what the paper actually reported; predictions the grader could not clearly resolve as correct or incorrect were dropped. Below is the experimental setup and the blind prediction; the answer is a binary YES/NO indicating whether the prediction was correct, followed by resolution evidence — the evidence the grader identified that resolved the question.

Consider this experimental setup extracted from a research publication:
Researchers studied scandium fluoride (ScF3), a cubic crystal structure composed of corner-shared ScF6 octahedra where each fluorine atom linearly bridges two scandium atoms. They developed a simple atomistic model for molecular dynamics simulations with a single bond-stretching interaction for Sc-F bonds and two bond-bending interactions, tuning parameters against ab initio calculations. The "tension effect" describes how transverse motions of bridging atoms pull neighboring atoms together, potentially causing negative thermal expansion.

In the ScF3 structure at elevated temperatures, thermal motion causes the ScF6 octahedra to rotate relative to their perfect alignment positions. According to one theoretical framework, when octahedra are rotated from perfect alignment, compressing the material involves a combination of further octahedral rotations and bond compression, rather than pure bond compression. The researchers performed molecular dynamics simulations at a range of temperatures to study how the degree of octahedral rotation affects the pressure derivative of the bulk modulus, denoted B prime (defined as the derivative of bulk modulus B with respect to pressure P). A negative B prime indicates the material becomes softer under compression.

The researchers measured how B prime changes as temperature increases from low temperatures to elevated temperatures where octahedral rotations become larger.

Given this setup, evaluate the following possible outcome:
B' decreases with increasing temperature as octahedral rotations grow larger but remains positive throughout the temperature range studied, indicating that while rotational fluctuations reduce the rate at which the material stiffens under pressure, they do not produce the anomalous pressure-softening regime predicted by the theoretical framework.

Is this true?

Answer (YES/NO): NO